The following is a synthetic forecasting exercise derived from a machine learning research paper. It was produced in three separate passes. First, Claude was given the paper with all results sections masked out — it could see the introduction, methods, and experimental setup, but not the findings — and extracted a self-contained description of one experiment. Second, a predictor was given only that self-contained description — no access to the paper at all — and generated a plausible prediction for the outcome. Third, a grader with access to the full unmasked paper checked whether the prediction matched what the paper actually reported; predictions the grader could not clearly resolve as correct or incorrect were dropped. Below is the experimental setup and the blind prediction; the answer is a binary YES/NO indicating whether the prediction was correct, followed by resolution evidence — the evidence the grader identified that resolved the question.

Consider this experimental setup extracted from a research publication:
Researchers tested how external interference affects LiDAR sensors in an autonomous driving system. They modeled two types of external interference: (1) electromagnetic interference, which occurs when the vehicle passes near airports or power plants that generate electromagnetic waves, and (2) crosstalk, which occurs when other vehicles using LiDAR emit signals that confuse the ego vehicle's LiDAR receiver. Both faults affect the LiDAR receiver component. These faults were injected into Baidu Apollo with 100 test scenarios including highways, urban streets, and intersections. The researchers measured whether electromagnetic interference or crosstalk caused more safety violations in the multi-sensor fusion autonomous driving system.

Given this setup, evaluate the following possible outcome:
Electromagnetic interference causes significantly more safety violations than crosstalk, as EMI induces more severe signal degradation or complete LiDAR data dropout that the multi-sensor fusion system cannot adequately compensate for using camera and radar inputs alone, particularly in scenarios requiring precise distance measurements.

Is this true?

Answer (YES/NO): NO